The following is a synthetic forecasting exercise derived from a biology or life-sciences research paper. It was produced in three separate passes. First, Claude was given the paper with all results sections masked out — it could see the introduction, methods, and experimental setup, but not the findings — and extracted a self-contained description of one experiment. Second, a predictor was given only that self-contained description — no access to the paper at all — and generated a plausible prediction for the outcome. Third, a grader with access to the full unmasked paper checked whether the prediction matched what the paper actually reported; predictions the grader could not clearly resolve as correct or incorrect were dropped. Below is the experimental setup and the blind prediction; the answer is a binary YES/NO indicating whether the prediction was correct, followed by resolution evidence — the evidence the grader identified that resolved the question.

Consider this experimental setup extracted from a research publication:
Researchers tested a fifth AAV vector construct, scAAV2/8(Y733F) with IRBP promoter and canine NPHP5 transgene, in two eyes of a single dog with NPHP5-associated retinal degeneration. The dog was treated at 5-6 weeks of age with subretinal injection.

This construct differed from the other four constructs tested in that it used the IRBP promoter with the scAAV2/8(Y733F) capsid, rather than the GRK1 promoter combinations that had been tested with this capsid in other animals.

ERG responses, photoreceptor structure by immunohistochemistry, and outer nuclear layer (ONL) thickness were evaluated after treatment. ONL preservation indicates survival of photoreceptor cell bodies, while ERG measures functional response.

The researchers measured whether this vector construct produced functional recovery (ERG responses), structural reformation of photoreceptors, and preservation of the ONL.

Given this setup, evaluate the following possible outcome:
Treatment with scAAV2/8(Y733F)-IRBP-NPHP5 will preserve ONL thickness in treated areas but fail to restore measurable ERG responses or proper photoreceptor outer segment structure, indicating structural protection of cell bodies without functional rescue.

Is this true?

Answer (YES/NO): NO